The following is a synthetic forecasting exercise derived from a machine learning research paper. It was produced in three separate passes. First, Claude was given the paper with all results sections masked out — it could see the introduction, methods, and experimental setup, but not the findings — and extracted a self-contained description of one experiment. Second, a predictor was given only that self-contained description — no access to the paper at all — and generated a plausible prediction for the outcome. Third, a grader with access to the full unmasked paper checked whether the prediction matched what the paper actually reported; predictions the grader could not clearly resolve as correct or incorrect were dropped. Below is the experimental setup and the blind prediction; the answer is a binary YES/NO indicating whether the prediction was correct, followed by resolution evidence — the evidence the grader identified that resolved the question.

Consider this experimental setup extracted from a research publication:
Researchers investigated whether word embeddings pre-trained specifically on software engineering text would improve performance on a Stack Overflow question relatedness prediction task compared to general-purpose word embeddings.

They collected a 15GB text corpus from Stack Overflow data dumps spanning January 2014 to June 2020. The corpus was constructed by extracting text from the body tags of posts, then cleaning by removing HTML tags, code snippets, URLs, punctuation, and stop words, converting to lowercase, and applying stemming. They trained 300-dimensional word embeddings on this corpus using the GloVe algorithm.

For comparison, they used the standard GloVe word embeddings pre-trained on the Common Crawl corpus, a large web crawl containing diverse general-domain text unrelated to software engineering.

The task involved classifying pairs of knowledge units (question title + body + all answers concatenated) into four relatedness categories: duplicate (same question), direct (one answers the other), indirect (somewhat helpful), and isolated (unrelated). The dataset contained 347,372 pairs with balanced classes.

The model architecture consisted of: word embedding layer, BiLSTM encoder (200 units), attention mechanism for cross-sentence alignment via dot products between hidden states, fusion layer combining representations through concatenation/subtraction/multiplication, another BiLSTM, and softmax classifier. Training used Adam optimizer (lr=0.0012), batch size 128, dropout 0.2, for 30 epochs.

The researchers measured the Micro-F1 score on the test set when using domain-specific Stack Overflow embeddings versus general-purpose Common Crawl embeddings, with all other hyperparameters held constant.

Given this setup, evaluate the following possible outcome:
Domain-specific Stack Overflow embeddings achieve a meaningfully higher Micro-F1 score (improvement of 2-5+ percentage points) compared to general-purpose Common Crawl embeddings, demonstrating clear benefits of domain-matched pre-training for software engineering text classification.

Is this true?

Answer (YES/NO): NO